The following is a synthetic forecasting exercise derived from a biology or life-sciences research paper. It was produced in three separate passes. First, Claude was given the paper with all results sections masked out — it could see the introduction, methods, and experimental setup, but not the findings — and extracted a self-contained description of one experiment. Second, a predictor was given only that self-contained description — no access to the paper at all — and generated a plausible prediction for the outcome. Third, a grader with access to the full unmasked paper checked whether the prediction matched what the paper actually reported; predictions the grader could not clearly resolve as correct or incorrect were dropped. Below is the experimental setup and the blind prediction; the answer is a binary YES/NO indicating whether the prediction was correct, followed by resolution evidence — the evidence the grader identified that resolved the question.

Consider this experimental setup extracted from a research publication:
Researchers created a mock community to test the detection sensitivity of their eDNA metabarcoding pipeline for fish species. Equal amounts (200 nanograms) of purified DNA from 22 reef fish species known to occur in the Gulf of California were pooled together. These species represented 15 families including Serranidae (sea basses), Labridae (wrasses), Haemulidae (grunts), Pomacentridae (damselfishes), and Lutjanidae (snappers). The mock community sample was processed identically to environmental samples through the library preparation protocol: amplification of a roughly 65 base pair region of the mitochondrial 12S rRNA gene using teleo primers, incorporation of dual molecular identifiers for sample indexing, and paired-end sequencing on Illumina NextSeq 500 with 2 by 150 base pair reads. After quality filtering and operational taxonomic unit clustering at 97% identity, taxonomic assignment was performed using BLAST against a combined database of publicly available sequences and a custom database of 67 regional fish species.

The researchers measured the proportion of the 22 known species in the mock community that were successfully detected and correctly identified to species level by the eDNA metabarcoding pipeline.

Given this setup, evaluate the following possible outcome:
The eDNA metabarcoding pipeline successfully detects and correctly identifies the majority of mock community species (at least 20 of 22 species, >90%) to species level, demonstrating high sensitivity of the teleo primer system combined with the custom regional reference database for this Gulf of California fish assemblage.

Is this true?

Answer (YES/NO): YES